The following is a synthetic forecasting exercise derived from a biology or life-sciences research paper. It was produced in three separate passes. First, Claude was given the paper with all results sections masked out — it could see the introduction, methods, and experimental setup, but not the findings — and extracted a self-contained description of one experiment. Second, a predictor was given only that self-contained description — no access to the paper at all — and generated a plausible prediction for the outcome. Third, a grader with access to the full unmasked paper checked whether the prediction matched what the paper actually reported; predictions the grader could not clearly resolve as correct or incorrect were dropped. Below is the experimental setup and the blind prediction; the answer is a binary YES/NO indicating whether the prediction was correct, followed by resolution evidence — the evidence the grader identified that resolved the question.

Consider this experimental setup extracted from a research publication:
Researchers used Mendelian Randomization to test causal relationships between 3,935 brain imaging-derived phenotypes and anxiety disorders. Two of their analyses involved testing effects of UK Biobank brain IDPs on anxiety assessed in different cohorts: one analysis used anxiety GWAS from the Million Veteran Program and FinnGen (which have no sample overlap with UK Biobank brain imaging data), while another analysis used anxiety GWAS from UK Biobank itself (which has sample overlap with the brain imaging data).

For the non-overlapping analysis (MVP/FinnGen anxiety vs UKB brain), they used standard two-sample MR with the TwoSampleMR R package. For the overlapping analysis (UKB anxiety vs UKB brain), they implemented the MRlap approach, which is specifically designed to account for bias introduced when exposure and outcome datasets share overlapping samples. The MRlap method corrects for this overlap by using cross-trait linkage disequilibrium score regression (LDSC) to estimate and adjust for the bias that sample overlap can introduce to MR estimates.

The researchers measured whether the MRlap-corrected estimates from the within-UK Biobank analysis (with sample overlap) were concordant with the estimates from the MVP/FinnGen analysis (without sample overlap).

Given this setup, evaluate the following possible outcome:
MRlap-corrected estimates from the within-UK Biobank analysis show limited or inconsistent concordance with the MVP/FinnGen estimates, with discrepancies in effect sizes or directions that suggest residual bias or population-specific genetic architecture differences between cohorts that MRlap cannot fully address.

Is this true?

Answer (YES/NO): NO